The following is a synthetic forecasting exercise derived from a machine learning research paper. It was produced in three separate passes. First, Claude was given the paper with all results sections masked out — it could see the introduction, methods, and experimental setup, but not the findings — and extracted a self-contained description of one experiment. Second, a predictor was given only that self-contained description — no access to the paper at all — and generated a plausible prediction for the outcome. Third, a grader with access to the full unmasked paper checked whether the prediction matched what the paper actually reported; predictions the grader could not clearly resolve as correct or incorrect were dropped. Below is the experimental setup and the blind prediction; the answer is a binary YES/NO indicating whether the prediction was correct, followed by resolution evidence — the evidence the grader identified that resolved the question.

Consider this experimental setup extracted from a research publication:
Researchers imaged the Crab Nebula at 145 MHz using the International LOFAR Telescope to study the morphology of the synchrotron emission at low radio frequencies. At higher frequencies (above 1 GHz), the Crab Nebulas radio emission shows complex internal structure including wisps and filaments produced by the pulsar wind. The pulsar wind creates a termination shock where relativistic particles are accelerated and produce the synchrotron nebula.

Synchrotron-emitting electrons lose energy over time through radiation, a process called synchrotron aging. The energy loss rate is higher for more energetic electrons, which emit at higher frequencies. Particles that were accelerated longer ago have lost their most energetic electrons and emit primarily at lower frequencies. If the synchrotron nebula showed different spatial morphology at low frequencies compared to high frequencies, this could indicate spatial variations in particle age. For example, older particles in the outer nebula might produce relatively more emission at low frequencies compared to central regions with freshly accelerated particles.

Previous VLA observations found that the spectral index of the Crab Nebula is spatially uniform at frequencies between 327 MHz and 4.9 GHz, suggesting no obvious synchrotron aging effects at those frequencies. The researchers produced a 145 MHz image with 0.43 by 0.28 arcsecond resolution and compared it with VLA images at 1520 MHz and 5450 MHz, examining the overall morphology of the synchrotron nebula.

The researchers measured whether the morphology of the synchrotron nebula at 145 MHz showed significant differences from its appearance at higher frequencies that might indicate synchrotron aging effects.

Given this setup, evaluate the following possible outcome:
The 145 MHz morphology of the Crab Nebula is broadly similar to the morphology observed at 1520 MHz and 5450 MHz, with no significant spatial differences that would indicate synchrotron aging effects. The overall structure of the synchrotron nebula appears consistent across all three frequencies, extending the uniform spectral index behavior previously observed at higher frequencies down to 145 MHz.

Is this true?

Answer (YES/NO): YES